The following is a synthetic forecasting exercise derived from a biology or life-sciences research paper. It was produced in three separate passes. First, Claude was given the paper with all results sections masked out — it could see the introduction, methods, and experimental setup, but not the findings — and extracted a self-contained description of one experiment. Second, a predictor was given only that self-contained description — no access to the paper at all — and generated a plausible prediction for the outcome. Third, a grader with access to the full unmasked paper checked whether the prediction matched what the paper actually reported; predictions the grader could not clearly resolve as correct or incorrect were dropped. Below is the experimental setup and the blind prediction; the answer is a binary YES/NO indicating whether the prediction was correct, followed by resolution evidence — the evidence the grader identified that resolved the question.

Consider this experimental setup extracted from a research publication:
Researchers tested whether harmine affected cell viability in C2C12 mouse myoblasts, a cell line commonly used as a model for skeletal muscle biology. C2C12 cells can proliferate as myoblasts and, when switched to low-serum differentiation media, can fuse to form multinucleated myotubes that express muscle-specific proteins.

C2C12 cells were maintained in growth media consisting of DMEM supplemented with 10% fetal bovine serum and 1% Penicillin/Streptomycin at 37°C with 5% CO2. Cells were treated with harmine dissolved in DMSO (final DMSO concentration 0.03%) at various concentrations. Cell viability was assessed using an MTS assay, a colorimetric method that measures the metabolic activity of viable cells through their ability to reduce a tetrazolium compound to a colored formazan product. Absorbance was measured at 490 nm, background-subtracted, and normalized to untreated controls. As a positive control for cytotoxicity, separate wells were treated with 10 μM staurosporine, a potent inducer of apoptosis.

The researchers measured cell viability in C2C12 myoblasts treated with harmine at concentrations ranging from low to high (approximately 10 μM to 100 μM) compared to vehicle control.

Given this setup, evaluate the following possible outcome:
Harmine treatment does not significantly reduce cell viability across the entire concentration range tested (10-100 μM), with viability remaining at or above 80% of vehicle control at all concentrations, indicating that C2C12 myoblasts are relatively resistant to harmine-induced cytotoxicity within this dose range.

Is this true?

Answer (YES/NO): NO